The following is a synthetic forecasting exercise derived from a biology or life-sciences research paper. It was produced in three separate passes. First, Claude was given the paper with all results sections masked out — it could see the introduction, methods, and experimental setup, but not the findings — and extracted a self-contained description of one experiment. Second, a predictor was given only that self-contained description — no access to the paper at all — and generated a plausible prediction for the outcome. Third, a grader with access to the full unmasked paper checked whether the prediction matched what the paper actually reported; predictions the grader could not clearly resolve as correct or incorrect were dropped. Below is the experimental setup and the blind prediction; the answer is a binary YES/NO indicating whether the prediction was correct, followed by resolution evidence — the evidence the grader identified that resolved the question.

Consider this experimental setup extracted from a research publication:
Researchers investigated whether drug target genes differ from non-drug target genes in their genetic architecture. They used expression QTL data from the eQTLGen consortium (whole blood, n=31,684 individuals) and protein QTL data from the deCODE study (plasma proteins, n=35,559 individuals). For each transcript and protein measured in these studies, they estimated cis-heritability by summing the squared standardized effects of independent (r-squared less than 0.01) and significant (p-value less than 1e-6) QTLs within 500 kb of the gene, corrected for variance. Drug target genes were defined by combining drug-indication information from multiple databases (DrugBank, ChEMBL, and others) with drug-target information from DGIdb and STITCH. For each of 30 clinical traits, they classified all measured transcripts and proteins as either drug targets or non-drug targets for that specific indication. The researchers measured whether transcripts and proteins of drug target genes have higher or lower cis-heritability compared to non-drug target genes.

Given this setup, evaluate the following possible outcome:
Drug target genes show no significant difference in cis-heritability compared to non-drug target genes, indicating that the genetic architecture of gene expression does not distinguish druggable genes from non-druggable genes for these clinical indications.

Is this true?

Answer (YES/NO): NO